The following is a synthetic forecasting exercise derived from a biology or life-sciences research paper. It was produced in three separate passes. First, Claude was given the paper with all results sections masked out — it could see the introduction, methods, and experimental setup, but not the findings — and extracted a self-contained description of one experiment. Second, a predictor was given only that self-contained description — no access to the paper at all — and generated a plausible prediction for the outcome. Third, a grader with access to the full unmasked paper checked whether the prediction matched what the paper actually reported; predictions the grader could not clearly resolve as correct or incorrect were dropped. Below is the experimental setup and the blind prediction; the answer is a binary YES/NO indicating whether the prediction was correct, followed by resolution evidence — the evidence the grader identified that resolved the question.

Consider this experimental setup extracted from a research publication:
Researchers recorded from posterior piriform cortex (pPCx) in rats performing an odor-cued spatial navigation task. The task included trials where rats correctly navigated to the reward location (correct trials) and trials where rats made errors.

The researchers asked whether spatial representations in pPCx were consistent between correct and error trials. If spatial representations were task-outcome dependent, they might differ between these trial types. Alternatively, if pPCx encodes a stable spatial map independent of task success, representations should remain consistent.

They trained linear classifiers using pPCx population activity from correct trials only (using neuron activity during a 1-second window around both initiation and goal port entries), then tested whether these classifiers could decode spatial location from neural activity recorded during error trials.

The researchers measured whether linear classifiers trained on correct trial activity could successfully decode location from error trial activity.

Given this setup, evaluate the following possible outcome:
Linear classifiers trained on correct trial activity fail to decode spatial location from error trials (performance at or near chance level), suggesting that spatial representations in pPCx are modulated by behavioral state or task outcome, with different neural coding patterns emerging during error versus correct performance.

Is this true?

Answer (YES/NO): NO